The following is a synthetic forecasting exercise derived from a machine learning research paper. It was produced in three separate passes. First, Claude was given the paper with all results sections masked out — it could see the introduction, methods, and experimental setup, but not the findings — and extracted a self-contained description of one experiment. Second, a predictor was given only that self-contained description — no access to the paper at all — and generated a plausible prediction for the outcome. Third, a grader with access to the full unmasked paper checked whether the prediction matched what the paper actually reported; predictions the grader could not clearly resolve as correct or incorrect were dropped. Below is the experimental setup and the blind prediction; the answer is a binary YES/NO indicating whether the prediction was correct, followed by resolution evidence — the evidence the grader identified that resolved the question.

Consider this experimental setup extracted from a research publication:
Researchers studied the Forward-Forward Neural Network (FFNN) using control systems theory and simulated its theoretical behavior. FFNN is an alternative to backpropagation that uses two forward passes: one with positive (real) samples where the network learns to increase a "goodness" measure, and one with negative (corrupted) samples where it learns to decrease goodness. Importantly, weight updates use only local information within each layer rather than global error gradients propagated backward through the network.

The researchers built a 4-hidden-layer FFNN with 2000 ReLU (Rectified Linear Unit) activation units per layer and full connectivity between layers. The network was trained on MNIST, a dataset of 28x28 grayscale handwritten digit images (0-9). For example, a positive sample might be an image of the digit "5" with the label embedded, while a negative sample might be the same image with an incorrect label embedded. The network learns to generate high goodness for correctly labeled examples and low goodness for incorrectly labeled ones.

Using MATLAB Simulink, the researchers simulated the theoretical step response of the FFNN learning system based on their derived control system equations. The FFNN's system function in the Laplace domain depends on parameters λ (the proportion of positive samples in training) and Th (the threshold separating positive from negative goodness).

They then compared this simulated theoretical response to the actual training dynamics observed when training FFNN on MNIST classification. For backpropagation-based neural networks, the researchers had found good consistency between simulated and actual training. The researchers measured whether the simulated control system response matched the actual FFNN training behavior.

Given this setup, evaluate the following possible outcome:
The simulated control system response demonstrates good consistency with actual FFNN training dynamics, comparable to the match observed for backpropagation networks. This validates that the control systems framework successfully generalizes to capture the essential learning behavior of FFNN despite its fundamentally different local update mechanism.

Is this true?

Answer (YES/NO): NO